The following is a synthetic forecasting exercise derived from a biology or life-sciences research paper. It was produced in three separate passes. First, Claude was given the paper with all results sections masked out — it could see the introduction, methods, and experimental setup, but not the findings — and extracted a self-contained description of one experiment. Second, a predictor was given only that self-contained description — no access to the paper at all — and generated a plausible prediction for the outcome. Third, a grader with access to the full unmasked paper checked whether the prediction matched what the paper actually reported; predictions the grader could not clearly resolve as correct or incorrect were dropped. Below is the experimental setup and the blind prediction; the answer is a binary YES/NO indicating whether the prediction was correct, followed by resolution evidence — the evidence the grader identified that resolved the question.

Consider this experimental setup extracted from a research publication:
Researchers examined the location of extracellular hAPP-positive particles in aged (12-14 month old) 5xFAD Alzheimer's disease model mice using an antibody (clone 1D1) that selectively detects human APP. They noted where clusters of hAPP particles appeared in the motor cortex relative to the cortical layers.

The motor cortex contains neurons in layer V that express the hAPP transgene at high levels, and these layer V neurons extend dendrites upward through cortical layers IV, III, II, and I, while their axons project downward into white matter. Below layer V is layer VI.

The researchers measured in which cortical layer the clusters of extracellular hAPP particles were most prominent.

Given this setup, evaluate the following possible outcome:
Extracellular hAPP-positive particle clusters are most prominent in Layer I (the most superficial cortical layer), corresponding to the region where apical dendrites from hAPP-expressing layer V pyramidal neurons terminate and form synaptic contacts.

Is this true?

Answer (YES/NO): NO